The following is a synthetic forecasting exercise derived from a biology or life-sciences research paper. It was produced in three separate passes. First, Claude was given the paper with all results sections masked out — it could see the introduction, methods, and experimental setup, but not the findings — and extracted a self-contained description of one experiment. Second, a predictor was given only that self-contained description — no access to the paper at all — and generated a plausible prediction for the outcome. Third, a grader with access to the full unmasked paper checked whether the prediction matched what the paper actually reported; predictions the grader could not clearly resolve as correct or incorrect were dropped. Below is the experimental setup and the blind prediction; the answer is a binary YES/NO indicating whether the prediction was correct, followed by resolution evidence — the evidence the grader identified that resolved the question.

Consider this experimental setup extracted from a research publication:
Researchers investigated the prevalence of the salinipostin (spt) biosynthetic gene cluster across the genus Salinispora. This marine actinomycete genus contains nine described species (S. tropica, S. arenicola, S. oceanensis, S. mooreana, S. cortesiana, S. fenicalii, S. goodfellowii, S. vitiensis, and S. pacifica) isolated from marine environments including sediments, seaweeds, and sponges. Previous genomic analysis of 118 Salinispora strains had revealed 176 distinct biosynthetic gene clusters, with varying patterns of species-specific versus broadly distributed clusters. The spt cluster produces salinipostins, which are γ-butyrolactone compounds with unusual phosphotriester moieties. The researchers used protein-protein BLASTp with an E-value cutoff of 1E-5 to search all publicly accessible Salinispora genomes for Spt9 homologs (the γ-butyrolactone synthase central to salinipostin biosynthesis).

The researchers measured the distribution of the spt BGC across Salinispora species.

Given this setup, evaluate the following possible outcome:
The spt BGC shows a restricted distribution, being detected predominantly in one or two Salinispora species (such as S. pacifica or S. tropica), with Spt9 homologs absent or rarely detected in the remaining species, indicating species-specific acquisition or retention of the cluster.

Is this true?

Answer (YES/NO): NO